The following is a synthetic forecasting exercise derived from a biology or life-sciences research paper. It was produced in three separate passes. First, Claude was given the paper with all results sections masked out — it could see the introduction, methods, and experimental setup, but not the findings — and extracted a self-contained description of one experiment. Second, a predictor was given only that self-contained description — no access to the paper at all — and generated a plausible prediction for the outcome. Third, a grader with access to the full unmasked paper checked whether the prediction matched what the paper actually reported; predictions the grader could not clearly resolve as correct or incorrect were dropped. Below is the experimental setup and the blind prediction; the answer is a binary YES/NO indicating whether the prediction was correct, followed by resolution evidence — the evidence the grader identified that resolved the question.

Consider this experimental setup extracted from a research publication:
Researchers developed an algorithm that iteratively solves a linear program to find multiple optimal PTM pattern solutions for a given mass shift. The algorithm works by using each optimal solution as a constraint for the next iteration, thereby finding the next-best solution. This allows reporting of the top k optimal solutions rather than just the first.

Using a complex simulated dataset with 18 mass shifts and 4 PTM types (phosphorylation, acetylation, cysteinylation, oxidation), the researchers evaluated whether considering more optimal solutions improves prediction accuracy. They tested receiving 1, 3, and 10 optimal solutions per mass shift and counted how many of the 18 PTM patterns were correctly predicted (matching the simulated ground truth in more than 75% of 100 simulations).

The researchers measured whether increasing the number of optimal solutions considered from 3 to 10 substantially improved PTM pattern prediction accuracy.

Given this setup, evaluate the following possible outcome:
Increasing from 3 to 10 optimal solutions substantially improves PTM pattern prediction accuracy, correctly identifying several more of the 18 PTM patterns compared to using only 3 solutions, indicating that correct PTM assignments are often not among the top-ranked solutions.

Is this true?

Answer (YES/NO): NO